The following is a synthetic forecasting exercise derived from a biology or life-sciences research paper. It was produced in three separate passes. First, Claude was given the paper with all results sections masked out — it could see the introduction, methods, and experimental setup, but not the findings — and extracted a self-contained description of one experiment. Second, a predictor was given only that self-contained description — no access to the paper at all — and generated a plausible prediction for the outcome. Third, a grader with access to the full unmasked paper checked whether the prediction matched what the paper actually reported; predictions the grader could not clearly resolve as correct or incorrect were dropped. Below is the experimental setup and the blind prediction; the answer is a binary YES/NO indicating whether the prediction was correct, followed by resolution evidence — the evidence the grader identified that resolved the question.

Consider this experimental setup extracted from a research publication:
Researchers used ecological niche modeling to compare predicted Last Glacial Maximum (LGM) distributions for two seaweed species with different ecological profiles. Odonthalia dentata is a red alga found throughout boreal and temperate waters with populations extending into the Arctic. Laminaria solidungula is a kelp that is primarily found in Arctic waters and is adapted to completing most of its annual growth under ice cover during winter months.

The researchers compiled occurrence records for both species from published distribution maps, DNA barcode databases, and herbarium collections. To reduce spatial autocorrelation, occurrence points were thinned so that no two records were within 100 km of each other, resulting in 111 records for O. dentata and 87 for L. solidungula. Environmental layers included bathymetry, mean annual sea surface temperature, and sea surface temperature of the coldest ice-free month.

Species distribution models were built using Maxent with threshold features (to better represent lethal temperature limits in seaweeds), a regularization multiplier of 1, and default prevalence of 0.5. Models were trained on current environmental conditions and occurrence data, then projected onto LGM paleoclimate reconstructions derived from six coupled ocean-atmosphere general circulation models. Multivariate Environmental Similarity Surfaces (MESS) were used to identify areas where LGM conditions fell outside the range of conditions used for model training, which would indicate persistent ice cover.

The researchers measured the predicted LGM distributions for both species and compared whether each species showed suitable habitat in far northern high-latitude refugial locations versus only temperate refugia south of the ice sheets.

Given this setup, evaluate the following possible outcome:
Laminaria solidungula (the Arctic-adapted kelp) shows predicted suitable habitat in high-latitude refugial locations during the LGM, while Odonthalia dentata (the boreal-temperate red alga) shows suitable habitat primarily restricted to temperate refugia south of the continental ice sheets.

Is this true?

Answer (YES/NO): NO